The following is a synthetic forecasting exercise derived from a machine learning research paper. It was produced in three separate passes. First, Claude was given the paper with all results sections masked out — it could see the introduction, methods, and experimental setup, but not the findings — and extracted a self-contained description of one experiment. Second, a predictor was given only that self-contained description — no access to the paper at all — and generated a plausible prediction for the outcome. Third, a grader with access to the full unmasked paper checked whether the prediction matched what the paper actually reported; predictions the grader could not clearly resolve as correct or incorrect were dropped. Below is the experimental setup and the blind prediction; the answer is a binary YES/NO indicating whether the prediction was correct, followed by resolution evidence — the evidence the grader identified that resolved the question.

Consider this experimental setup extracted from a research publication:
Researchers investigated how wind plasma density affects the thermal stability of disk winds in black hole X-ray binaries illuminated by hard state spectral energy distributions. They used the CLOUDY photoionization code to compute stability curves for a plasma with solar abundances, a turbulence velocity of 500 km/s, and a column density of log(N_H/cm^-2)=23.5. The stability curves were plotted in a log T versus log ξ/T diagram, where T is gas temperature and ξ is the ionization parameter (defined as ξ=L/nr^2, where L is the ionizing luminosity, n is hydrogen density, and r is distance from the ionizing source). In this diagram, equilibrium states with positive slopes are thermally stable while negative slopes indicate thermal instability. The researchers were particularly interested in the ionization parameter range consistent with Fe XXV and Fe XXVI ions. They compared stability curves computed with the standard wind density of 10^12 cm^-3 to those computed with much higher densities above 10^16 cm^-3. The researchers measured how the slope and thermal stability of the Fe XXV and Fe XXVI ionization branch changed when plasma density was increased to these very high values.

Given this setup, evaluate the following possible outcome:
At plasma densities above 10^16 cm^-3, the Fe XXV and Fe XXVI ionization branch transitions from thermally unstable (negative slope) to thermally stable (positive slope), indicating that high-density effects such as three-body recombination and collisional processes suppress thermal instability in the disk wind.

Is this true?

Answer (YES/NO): YES